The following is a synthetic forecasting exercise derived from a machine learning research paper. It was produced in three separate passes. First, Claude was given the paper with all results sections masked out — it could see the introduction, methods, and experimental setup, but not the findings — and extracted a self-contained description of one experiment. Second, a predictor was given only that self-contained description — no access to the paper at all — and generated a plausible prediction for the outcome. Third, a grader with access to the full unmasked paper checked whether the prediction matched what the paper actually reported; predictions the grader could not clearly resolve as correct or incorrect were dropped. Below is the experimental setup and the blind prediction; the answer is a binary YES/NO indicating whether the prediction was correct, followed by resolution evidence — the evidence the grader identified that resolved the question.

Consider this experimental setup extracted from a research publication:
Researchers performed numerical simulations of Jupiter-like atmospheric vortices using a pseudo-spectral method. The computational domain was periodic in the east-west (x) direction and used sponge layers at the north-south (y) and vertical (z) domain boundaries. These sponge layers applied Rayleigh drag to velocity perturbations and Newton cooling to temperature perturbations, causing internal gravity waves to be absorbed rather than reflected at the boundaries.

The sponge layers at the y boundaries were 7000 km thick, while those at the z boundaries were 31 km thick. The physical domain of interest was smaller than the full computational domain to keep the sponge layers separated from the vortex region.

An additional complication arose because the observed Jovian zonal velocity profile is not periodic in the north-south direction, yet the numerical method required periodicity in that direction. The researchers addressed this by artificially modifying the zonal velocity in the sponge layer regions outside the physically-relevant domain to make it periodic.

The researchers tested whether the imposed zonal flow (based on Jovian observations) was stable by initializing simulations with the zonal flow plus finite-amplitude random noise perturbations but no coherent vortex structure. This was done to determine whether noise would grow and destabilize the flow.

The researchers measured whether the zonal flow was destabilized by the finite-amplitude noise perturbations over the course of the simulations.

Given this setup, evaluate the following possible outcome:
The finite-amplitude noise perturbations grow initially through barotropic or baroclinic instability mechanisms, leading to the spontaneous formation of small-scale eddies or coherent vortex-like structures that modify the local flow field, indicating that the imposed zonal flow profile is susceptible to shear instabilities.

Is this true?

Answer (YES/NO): NO